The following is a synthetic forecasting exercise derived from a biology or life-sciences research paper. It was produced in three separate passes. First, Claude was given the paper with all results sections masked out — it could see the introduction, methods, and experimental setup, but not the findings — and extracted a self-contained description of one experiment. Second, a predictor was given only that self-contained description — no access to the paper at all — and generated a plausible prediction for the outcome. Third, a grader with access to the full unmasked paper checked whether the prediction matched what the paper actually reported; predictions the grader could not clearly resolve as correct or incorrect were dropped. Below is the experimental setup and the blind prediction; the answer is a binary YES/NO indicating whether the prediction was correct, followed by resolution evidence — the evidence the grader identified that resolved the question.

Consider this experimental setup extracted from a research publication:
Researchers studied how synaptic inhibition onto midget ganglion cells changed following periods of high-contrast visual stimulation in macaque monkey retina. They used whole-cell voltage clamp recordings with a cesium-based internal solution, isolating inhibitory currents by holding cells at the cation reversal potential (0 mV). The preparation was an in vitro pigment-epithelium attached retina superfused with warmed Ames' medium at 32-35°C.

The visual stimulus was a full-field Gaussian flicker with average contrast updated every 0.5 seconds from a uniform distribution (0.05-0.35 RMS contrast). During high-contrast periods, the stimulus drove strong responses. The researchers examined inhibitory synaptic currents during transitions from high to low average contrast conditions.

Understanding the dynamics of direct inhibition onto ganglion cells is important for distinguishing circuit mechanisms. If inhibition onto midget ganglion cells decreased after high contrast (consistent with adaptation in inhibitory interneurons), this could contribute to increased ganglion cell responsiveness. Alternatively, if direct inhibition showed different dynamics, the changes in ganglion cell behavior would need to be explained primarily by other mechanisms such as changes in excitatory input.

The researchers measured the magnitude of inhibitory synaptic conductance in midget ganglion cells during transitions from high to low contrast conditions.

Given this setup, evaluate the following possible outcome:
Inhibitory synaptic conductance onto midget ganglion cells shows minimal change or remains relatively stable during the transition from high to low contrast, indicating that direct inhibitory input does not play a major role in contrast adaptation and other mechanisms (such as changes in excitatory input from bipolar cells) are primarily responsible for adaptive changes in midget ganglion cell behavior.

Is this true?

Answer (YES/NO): YES